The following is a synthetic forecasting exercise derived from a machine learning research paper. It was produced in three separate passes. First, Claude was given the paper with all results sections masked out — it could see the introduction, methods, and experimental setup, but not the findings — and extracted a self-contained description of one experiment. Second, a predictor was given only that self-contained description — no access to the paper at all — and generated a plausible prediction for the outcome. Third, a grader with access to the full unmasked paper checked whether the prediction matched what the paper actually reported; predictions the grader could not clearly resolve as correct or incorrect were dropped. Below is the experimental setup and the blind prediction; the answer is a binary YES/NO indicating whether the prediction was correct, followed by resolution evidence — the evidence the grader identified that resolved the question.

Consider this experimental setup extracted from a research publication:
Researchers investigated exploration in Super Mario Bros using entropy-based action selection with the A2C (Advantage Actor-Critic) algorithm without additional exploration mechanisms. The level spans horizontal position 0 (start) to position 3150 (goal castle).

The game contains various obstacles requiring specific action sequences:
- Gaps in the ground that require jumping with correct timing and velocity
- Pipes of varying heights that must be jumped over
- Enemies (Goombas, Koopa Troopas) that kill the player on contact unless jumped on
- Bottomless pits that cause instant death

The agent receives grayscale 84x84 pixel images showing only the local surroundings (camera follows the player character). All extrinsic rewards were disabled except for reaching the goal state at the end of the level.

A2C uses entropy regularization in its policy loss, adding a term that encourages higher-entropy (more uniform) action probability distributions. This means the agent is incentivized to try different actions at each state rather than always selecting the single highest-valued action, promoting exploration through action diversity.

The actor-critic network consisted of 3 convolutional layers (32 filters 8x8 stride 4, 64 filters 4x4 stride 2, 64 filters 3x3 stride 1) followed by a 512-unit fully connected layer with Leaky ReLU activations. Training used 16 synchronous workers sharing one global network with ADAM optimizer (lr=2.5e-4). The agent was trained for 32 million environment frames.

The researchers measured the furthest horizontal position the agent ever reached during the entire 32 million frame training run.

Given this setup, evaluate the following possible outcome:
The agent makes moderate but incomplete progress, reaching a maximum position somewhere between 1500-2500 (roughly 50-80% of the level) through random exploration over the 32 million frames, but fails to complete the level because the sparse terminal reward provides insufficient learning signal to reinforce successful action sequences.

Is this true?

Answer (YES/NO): YES